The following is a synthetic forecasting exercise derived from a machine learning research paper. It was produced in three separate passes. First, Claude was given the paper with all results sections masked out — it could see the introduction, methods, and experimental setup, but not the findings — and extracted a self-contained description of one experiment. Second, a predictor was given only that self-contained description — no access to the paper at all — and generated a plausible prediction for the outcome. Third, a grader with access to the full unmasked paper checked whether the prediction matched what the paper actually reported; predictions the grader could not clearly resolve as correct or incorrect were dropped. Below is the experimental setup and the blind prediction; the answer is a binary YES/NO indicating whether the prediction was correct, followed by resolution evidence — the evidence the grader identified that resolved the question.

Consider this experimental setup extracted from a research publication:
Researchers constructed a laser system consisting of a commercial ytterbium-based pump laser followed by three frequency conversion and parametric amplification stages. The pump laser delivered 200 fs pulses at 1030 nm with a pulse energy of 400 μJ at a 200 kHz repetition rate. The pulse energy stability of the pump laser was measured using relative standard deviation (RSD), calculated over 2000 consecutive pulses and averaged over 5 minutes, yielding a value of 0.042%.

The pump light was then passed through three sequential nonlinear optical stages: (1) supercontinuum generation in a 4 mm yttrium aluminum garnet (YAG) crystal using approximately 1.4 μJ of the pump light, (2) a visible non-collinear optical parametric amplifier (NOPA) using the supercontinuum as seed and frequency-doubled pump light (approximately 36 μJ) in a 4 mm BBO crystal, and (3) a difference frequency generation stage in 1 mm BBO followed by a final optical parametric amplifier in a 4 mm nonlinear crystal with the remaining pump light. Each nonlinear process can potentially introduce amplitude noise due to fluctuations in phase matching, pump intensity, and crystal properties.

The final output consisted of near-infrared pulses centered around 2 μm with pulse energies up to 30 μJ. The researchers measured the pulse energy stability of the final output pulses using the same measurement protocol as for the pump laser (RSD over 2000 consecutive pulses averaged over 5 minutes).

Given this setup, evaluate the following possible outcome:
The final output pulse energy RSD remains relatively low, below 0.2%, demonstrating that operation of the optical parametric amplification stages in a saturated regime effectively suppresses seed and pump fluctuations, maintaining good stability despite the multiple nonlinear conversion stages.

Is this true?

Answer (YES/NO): YES